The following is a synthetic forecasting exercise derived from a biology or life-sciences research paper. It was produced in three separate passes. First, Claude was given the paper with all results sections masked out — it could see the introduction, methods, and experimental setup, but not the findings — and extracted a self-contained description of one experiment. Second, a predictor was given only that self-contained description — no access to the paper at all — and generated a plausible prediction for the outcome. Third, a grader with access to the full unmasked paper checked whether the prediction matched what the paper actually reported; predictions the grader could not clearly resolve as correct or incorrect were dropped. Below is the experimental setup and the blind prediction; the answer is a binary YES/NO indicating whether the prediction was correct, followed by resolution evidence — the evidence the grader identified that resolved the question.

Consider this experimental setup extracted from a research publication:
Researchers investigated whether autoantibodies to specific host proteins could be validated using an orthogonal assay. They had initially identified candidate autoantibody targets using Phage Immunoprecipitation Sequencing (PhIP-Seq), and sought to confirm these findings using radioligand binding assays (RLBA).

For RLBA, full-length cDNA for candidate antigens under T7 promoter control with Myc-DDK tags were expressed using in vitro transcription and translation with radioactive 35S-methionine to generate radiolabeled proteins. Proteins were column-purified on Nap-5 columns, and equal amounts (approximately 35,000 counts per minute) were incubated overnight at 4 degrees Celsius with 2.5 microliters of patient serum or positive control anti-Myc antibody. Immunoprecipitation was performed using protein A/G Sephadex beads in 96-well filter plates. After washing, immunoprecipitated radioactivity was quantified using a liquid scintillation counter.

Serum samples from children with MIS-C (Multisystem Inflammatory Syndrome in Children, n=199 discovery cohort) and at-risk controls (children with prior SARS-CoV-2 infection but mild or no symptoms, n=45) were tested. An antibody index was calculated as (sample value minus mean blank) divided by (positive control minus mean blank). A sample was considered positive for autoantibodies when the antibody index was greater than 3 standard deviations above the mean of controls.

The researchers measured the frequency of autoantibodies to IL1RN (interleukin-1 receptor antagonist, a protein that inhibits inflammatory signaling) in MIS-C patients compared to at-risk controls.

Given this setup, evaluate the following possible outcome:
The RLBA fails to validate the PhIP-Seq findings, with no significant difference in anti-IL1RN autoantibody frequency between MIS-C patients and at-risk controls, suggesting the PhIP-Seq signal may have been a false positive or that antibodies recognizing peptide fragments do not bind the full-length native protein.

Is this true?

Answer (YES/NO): NO